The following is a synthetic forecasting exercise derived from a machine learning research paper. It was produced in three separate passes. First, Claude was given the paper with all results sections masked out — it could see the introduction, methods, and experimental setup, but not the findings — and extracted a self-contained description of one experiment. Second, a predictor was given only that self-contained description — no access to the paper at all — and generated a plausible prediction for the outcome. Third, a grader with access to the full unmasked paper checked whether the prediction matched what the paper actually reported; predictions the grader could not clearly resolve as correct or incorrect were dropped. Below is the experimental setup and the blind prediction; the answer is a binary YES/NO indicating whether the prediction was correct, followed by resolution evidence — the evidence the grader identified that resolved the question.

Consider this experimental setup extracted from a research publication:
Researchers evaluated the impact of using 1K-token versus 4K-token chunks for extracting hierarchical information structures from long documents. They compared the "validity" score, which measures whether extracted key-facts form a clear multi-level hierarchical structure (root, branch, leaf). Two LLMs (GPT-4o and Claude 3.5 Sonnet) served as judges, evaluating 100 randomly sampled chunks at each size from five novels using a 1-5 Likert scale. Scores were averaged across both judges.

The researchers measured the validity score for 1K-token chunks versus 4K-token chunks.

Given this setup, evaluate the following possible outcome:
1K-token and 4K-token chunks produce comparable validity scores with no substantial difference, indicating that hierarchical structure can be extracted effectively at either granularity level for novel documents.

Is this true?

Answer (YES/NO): NO